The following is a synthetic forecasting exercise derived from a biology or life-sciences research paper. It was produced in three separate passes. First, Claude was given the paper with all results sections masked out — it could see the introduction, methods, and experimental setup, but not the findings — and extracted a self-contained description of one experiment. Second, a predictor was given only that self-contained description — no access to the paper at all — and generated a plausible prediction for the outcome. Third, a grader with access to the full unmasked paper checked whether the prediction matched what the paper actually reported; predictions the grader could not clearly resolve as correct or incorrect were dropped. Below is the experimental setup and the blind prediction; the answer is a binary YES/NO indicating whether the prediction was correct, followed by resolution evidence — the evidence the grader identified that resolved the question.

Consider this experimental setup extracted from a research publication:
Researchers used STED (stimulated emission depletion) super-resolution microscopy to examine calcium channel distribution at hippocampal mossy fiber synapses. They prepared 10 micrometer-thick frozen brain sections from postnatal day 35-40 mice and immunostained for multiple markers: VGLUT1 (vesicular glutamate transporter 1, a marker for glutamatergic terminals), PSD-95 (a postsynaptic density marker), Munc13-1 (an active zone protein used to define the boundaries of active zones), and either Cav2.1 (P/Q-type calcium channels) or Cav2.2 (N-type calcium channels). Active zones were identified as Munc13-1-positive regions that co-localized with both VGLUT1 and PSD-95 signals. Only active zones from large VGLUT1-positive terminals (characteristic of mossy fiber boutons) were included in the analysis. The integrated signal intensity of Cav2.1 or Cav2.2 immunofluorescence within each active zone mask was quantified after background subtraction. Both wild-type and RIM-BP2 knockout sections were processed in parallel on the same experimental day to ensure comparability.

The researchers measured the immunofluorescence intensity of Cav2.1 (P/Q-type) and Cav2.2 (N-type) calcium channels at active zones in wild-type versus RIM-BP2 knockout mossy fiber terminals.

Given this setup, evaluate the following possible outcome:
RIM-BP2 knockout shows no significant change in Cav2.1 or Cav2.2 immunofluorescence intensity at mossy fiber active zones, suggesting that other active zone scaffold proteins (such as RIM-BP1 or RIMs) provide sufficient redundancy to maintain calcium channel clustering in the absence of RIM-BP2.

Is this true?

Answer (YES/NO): NO